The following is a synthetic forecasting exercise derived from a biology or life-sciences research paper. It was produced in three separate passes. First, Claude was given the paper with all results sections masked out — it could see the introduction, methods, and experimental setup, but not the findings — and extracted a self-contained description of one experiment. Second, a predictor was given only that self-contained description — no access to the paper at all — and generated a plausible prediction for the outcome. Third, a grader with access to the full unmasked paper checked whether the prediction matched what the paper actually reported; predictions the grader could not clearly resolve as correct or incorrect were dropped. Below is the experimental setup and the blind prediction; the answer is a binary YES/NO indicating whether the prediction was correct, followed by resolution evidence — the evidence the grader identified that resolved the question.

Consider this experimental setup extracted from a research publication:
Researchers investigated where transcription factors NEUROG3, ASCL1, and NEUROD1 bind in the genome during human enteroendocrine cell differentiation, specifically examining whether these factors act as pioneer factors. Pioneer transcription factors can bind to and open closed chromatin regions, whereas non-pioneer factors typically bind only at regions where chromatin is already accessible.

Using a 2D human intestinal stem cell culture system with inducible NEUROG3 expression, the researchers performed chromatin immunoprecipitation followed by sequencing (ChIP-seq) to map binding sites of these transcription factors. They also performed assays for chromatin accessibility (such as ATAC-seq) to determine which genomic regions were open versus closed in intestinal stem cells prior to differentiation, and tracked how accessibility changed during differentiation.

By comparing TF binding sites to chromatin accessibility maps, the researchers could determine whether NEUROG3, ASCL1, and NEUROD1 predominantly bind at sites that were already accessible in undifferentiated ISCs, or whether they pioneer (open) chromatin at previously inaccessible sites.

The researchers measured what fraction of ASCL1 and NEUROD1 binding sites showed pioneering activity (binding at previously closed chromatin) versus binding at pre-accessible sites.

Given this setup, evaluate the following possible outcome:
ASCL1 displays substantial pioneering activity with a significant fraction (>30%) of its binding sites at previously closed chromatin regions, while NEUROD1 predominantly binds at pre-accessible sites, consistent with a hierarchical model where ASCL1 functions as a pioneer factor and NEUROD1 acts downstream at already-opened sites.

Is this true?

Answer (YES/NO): NO